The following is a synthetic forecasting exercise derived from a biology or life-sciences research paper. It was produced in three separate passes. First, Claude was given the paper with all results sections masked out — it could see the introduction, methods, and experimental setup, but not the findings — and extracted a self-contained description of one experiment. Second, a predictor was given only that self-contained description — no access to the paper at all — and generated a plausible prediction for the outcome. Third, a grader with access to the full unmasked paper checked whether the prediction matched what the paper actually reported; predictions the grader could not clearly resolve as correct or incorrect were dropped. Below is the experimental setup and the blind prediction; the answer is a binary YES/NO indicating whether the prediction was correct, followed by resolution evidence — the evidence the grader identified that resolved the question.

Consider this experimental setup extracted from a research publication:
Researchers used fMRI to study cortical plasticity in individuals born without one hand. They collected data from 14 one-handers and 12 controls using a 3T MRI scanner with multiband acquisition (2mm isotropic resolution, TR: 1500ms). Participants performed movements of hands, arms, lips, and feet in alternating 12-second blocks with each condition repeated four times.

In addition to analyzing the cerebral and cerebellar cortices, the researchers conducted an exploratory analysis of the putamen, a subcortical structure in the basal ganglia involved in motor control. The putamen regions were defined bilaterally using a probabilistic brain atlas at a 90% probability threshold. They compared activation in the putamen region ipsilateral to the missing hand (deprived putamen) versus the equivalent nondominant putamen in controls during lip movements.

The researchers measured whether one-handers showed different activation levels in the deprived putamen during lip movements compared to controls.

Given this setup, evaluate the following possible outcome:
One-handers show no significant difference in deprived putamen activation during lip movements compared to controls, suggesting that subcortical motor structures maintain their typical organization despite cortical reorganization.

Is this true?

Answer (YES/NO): NO